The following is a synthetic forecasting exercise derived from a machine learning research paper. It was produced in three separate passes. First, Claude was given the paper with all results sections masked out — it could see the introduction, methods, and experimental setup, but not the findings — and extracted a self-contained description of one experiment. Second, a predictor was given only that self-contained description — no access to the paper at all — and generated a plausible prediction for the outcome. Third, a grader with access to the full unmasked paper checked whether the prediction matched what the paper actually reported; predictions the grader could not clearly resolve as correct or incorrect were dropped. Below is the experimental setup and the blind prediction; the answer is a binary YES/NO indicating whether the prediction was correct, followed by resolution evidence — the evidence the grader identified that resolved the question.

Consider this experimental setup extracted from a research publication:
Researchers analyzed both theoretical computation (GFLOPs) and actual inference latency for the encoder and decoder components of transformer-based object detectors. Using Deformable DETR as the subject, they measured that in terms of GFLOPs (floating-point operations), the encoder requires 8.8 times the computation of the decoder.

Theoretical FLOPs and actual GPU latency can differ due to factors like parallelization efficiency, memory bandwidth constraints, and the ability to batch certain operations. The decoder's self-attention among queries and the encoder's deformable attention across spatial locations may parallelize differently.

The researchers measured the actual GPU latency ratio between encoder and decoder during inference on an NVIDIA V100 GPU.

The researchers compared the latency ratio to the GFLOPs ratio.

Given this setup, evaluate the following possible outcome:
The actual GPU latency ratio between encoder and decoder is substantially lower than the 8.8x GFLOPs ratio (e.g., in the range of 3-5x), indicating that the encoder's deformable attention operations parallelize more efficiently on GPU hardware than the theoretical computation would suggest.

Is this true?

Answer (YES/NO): NO